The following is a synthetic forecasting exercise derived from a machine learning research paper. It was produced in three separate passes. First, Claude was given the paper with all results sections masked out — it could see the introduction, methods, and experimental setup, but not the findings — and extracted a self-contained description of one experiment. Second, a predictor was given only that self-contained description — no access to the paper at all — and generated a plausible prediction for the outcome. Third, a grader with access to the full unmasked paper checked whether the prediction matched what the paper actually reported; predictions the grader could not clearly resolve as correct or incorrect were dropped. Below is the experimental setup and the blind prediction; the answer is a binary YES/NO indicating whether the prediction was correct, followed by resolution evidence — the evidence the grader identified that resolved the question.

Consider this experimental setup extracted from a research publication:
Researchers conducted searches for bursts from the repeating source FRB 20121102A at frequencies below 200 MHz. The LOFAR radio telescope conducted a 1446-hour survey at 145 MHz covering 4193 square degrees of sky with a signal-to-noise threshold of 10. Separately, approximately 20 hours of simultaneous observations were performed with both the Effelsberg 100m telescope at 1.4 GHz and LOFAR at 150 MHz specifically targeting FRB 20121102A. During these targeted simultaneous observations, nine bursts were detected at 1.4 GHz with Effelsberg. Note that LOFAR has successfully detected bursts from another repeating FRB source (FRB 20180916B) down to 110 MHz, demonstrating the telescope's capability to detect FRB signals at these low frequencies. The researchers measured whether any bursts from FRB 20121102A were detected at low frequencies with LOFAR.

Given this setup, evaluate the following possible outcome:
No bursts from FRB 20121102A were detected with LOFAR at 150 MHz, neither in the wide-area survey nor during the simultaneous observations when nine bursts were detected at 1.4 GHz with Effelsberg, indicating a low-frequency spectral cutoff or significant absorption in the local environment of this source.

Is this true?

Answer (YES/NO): YES